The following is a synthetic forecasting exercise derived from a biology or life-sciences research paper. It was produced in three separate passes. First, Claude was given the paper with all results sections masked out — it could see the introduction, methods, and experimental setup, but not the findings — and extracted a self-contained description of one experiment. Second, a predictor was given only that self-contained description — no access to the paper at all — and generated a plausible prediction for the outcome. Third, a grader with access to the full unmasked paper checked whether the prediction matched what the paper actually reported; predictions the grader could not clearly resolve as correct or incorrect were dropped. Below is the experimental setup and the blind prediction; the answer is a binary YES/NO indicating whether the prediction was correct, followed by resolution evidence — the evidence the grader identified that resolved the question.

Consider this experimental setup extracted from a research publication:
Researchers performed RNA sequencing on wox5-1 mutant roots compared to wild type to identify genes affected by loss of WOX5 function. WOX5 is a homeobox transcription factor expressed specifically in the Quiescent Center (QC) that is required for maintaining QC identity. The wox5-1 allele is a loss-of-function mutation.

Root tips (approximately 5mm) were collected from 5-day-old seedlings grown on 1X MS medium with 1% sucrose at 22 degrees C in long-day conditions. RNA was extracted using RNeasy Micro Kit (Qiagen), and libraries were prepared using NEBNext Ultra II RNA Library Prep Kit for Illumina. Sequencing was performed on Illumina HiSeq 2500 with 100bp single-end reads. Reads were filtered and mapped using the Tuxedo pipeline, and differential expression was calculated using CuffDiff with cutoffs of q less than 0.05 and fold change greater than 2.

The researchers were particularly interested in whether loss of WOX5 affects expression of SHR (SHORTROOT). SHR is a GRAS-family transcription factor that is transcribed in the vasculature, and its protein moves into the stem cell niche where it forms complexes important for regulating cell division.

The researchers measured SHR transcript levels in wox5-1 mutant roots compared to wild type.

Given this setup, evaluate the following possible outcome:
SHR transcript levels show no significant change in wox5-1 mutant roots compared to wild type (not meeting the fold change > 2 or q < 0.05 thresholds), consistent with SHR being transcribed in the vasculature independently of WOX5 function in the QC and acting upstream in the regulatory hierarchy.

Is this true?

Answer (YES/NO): NO